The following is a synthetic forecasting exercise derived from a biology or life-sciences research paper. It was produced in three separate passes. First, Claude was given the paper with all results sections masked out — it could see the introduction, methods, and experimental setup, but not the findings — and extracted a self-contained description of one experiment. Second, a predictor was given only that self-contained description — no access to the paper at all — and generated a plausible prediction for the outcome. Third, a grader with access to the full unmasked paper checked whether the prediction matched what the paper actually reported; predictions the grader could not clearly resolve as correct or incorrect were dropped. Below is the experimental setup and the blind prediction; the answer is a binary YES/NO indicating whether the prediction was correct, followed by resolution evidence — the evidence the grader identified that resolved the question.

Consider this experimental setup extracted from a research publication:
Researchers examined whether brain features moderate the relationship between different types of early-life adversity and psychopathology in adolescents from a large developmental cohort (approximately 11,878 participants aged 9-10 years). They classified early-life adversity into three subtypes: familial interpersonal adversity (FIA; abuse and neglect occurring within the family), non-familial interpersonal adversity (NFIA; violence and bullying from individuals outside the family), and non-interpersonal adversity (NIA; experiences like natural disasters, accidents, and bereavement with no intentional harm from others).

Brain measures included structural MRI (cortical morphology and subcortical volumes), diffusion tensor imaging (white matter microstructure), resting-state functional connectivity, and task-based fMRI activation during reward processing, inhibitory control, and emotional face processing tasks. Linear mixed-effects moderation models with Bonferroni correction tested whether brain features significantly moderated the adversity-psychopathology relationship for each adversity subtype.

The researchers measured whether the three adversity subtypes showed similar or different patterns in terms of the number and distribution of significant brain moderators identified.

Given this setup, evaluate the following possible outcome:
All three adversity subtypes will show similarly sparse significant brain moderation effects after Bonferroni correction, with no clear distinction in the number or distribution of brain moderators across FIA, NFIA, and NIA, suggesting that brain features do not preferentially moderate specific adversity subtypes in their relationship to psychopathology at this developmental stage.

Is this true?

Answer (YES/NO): NO